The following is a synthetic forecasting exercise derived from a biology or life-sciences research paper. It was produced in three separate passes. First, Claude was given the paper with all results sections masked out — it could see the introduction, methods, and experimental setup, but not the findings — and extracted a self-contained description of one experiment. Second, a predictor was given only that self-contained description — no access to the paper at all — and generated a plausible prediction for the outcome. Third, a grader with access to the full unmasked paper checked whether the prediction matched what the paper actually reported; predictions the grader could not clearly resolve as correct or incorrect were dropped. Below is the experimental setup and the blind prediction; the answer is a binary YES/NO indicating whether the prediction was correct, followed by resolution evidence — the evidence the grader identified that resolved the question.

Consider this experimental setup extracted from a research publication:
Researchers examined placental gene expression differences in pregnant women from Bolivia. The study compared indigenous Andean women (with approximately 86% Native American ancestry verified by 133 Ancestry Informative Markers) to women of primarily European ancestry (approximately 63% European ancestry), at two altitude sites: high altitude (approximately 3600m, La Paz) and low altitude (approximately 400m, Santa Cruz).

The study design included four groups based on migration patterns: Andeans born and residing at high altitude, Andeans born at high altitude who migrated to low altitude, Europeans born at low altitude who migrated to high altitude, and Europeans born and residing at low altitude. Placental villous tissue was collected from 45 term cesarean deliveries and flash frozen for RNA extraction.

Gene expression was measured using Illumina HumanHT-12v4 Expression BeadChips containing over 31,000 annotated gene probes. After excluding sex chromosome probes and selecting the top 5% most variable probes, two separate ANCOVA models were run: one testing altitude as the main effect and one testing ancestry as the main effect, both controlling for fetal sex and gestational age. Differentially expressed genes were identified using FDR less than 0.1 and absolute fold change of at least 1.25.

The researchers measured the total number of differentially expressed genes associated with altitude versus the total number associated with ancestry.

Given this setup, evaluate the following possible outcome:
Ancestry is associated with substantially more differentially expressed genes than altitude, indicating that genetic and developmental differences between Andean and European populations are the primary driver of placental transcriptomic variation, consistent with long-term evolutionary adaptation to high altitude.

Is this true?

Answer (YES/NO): NO